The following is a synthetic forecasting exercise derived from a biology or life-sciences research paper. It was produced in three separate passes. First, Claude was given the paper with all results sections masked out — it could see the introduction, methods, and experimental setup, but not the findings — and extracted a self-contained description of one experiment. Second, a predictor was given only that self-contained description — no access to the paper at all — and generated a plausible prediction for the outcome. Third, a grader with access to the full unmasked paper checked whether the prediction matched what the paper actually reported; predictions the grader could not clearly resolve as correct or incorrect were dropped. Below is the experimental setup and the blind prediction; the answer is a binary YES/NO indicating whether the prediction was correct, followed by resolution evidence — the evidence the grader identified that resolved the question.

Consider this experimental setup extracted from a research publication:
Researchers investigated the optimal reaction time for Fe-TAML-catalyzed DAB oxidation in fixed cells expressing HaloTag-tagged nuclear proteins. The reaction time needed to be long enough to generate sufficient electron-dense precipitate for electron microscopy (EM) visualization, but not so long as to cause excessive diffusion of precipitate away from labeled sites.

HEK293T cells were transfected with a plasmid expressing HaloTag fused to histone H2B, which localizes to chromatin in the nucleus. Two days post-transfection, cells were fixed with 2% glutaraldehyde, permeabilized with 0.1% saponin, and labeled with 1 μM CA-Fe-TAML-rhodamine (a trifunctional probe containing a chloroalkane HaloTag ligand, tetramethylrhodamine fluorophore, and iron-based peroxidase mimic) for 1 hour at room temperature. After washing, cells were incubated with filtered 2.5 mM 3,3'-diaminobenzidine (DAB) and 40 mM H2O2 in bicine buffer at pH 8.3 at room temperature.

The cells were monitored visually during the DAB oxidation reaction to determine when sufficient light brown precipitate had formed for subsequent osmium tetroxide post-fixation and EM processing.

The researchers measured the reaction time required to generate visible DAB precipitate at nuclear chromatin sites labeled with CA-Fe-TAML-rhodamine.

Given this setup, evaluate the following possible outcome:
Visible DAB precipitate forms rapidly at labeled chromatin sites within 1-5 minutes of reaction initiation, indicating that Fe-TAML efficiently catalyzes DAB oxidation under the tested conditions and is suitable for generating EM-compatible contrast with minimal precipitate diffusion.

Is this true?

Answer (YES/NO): NO